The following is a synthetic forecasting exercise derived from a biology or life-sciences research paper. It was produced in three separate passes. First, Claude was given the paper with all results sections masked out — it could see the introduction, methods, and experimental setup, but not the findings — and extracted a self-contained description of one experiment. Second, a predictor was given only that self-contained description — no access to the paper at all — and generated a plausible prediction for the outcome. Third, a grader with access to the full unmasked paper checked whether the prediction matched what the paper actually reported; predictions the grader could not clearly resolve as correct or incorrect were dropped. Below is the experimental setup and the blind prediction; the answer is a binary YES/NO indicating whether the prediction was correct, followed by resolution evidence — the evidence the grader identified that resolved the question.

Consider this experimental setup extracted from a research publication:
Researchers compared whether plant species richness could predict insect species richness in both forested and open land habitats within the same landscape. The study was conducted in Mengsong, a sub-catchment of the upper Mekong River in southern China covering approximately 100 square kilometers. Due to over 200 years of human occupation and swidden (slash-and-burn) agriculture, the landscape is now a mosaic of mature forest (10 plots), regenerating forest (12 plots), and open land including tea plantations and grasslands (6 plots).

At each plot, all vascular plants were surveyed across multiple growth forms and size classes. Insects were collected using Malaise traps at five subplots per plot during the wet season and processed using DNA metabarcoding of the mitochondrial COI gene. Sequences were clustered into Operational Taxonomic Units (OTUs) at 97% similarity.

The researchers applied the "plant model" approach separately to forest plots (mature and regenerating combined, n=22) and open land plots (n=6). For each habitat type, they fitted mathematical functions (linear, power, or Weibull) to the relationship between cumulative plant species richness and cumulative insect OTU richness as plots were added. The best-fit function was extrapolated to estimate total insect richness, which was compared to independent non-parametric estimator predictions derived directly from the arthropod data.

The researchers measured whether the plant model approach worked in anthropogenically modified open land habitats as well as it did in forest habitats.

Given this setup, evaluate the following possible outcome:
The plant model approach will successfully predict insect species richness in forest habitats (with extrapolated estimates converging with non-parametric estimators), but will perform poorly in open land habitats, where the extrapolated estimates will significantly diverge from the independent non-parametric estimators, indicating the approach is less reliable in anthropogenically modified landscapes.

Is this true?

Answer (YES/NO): NO